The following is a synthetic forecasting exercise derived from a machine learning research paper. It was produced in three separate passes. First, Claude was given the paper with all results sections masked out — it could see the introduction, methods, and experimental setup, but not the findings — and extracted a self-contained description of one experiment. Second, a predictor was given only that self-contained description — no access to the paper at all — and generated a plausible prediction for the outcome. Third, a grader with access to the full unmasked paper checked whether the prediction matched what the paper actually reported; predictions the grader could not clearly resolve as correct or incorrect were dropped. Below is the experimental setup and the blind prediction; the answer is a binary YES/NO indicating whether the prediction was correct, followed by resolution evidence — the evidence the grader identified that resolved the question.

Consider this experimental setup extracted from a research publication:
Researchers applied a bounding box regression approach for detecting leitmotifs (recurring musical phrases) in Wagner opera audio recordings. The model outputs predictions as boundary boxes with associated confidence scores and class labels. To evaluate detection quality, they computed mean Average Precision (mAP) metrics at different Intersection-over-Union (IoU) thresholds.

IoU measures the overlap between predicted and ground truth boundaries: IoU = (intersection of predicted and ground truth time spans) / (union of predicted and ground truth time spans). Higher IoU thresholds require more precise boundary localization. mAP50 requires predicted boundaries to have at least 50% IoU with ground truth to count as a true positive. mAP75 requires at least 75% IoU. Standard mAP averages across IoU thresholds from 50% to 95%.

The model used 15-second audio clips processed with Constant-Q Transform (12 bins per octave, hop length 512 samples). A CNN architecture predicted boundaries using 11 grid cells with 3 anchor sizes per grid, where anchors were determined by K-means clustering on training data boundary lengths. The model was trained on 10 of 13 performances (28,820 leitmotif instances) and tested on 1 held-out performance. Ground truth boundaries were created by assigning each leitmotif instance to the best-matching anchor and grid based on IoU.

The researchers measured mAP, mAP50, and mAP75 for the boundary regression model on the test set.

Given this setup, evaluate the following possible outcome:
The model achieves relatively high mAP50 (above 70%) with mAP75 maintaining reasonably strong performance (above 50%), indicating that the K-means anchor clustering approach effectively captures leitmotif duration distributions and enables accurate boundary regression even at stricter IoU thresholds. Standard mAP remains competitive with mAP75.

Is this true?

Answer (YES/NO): YES